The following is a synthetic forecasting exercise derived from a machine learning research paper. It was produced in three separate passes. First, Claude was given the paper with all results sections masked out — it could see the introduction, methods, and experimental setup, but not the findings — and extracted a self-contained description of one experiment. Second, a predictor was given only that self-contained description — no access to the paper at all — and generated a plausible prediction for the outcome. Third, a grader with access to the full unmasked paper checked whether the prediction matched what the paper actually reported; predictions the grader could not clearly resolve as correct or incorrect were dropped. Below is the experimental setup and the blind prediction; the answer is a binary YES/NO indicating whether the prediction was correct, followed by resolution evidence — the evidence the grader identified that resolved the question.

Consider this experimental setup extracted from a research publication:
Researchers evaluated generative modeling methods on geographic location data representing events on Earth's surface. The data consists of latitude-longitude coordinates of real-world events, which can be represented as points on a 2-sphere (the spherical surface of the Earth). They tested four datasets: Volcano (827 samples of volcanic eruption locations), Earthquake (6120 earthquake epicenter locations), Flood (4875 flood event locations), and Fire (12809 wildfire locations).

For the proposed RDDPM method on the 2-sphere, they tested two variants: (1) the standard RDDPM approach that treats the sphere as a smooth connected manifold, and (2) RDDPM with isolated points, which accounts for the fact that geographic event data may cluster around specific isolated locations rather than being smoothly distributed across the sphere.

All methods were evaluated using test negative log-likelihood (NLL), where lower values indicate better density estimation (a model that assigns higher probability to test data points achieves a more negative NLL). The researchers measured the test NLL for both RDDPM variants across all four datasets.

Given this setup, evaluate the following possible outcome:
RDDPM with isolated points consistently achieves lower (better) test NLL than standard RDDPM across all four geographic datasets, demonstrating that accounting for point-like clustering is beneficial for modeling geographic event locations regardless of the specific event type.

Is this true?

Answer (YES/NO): YES